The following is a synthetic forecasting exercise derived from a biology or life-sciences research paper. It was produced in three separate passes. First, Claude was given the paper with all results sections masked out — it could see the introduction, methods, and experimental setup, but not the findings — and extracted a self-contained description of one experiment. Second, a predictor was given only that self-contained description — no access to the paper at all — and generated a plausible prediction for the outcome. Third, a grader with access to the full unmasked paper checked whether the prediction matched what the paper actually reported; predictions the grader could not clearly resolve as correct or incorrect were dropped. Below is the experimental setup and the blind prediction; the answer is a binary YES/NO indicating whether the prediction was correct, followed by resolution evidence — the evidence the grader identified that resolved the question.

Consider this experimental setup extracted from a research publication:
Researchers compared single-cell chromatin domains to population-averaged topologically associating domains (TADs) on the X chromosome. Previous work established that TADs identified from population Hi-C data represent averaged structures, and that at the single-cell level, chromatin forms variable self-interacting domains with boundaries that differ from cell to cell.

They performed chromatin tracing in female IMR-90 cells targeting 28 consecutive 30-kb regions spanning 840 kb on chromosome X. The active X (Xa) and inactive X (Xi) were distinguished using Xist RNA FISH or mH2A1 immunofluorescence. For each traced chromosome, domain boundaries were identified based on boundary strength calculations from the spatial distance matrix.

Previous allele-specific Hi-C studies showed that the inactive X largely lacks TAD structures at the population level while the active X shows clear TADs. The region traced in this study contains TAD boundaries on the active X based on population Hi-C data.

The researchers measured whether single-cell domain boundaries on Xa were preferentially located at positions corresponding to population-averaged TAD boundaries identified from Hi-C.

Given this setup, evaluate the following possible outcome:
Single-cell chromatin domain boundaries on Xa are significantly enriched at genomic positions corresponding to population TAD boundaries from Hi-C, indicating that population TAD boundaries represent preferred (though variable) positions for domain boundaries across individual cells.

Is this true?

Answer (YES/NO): YES